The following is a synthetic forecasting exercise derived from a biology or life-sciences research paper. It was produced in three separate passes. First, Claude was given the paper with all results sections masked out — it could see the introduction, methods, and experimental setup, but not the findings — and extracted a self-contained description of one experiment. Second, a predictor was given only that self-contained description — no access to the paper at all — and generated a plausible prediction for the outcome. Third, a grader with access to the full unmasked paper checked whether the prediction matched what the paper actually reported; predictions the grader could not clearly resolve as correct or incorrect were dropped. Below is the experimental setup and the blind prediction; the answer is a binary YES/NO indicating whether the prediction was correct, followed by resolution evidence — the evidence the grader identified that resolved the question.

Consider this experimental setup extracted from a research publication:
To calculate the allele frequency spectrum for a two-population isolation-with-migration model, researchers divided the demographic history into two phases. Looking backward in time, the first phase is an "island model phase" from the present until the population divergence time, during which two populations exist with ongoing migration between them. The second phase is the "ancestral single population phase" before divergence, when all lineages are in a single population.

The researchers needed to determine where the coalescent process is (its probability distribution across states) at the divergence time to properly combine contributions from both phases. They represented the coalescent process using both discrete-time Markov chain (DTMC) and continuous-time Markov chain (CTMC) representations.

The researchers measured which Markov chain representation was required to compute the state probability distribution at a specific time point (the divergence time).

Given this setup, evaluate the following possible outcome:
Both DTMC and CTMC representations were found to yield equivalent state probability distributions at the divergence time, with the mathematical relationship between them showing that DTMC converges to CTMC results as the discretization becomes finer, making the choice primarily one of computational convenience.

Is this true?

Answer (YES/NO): NO